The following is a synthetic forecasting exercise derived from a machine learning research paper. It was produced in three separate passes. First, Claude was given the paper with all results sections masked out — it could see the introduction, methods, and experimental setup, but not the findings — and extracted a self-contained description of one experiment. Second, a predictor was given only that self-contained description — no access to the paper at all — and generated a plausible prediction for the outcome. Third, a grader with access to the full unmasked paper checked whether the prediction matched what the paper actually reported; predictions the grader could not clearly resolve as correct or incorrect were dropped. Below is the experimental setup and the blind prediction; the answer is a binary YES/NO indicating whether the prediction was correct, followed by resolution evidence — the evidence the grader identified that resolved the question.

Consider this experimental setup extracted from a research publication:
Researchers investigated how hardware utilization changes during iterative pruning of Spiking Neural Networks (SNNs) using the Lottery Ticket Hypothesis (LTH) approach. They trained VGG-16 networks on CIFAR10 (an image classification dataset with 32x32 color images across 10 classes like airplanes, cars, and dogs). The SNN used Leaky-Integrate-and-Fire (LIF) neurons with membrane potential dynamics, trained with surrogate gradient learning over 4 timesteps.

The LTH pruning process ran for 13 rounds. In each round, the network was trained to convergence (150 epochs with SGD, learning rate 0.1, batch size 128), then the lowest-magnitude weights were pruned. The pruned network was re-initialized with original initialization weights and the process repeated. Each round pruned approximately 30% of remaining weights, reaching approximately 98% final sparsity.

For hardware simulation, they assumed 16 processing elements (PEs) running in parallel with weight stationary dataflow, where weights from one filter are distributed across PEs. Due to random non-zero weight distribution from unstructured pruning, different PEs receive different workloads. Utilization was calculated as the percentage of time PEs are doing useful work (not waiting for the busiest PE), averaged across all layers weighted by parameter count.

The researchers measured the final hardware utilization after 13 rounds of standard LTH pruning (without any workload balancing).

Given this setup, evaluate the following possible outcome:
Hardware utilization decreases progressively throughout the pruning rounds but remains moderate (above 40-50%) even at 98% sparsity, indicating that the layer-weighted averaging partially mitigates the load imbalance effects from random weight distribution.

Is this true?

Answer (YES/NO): YES